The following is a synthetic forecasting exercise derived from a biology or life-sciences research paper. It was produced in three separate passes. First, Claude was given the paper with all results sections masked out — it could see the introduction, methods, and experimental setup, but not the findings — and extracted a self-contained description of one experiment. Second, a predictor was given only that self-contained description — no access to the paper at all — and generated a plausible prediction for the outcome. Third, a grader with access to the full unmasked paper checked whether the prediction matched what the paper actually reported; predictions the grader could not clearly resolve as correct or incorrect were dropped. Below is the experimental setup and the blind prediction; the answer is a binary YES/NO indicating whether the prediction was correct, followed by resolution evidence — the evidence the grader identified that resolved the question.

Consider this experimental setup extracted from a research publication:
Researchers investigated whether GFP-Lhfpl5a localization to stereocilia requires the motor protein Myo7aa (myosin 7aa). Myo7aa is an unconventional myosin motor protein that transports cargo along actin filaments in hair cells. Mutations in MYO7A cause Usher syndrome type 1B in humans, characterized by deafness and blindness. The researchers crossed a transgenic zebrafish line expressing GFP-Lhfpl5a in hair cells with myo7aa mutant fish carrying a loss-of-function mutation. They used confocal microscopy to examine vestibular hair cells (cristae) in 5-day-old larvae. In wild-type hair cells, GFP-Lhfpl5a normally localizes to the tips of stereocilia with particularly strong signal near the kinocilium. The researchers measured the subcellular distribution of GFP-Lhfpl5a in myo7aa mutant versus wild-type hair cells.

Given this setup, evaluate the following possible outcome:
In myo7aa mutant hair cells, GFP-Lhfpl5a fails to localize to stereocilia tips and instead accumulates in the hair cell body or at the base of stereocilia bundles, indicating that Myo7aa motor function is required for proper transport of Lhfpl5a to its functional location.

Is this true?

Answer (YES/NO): YES